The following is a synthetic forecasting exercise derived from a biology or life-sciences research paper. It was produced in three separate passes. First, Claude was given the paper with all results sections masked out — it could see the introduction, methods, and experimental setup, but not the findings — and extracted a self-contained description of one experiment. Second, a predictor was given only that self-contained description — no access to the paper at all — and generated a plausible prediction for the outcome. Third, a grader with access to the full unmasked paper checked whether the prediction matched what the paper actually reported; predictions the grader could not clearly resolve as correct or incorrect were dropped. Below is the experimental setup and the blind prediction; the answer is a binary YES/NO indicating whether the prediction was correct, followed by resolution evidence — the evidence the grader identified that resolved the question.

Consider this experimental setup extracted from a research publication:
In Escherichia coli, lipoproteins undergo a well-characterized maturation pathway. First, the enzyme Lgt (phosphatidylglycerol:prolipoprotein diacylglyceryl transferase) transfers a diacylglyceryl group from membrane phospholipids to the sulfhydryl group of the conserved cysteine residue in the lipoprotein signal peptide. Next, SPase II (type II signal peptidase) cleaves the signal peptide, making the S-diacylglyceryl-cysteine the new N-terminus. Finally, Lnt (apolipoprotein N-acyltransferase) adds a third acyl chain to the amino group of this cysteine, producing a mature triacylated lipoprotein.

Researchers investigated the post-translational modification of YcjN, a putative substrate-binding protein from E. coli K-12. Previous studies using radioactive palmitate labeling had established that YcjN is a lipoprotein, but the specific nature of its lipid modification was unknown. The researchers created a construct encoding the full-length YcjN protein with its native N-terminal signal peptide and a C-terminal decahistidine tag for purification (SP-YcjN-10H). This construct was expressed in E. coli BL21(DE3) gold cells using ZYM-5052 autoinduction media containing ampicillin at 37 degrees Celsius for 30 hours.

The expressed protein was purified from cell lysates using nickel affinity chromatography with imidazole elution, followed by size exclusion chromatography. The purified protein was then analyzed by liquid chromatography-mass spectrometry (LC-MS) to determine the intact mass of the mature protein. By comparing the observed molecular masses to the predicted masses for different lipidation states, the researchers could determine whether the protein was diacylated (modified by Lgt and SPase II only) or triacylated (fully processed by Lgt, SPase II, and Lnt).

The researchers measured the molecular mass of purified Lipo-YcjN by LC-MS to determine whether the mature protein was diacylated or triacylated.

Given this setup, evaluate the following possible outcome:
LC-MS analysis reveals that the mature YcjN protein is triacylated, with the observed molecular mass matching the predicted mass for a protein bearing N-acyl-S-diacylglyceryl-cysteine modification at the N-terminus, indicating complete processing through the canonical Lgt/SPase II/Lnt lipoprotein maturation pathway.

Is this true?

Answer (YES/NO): NO